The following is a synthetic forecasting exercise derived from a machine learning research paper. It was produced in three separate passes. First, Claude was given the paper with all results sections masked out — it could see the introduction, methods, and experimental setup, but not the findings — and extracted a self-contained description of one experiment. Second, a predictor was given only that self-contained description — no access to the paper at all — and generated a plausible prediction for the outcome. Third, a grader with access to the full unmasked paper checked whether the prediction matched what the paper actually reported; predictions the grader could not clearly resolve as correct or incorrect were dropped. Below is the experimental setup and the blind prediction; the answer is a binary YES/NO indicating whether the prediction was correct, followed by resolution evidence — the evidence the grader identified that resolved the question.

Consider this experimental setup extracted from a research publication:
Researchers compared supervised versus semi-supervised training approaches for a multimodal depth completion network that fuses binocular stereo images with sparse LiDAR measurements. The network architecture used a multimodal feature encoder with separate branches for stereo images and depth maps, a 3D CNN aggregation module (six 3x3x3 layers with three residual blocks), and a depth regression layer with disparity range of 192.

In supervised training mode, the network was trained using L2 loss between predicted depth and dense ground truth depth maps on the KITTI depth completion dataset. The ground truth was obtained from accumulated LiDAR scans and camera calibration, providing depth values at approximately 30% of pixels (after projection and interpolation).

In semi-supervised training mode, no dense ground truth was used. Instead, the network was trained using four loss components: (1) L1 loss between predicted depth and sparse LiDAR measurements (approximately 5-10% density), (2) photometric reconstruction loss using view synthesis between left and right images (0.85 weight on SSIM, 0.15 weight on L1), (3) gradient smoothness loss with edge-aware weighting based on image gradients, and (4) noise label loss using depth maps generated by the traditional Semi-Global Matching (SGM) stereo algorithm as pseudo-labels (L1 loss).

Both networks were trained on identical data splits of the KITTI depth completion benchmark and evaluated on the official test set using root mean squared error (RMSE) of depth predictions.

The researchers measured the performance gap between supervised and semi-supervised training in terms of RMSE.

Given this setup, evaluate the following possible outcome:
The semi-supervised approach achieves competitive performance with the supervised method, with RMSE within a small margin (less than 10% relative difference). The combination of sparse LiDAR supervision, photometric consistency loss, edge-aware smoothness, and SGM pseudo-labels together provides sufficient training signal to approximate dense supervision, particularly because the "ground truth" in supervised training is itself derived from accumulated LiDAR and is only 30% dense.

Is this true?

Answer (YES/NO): NO